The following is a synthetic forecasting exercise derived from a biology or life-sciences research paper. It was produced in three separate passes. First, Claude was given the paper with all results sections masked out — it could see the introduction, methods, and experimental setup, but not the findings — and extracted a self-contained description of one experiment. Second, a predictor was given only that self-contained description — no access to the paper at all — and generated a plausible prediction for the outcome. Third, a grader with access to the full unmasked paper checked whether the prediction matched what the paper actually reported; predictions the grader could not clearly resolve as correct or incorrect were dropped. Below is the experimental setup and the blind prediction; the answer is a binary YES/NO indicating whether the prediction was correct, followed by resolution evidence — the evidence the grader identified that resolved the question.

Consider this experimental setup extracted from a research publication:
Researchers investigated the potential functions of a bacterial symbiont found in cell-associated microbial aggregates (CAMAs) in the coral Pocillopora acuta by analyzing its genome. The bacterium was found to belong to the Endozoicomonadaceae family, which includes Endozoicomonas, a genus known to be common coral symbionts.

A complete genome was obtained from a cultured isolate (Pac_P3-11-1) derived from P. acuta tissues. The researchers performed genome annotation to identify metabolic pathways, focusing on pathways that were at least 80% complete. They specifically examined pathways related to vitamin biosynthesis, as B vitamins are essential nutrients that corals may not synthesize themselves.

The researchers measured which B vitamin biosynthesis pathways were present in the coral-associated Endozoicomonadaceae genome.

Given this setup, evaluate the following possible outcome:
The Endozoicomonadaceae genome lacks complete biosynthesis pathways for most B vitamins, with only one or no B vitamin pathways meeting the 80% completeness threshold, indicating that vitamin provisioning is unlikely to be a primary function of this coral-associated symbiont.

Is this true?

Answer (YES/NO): NO